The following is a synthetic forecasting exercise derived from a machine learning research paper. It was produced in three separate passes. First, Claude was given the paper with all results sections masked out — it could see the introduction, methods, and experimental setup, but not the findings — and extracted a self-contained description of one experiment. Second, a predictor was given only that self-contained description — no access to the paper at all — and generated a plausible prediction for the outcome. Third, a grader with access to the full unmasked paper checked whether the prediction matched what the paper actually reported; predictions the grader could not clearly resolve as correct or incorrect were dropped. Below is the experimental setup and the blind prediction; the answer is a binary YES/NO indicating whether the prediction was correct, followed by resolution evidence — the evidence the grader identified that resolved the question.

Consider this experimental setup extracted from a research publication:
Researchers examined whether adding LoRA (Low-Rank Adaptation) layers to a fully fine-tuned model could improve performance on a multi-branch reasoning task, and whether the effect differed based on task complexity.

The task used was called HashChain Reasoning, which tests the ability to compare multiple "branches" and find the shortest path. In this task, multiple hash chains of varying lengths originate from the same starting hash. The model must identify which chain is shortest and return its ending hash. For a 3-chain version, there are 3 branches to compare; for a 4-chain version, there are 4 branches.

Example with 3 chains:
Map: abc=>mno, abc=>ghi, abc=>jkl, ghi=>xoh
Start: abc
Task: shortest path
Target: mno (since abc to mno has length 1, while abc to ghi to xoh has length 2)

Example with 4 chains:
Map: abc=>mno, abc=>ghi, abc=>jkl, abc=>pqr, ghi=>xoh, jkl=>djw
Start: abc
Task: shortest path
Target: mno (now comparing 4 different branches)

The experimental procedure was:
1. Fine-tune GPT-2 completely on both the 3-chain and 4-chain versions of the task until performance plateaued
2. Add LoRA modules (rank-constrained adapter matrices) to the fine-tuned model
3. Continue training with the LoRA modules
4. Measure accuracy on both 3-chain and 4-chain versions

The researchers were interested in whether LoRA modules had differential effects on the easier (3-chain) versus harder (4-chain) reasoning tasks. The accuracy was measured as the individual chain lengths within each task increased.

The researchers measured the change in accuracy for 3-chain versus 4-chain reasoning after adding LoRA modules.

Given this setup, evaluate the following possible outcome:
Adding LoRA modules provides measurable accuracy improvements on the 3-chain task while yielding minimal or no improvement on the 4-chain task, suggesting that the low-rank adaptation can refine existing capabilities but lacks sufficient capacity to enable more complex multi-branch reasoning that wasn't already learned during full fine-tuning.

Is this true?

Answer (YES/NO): NO